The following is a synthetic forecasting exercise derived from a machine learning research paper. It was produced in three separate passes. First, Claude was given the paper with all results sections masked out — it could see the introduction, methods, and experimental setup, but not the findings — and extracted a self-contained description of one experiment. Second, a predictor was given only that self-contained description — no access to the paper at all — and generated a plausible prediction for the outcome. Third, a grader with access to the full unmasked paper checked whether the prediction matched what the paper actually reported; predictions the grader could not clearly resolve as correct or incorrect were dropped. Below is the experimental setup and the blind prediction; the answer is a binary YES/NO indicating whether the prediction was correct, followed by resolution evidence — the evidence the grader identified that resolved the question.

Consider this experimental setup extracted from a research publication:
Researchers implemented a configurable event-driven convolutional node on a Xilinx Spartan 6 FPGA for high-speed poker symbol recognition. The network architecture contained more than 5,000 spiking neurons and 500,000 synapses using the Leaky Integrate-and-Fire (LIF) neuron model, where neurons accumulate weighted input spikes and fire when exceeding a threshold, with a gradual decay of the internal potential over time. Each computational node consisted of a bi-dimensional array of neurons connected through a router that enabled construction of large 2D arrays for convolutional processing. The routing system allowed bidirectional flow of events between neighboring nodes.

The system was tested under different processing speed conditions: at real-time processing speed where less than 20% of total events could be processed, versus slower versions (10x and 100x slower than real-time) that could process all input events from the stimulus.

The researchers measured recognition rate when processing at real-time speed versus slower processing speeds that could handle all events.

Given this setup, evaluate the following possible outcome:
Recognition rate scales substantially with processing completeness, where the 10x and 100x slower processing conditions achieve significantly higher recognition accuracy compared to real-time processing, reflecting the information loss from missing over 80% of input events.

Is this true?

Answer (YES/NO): YES